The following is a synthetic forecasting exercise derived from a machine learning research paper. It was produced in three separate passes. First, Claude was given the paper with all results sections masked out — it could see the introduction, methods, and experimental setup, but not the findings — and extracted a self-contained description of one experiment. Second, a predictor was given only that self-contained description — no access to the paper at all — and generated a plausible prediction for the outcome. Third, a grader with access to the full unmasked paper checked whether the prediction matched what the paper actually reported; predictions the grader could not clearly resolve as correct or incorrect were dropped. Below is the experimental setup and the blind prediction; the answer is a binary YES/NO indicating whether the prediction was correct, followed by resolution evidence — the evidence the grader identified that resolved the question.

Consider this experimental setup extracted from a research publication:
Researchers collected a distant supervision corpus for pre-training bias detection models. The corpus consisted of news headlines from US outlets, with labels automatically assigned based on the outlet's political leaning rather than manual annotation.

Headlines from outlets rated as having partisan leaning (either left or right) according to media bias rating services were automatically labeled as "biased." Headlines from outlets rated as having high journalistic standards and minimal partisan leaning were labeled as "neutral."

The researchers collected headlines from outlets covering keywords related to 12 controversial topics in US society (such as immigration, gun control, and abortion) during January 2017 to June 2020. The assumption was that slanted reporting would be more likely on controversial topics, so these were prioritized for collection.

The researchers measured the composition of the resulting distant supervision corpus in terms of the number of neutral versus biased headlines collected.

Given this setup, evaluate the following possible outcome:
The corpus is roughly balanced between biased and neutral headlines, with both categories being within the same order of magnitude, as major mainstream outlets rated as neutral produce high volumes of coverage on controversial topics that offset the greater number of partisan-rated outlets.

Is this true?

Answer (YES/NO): NO